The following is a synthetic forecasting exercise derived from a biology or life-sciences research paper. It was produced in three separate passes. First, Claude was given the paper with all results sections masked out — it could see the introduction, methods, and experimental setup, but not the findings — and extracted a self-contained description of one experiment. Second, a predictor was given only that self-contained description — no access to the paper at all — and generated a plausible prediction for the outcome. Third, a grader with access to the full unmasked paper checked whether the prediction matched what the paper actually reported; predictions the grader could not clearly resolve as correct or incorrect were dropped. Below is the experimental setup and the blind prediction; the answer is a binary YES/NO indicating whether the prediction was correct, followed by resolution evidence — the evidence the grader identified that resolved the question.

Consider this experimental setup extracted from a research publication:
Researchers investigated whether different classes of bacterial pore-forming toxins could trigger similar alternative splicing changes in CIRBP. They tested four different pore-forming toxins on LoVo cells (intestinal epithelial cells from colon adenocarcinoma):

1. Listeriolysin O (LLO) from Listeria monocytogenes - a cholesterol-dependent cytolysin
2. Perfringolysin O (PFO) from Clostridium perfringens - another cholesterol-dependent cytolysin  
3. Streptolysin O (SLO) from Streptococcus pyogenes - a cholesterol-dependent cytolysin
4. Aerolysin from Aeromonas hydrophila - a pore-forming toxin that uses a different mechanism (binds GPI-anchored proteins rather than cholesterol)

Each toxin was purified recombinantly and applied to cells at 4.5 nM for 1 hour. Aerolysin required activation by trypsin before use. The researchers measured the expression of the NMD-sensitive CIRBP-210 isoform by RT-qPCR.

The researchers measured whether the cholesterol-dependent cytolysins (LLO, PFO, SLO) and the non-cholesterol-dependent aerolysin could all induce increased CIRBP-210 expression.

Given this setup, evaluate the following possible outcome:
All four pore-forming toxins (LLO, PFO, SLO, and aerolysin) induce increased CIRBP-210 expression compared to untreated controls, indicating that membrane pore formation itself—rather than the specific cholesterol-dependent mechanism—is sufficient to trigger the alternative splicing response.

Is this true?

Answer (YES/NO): YES